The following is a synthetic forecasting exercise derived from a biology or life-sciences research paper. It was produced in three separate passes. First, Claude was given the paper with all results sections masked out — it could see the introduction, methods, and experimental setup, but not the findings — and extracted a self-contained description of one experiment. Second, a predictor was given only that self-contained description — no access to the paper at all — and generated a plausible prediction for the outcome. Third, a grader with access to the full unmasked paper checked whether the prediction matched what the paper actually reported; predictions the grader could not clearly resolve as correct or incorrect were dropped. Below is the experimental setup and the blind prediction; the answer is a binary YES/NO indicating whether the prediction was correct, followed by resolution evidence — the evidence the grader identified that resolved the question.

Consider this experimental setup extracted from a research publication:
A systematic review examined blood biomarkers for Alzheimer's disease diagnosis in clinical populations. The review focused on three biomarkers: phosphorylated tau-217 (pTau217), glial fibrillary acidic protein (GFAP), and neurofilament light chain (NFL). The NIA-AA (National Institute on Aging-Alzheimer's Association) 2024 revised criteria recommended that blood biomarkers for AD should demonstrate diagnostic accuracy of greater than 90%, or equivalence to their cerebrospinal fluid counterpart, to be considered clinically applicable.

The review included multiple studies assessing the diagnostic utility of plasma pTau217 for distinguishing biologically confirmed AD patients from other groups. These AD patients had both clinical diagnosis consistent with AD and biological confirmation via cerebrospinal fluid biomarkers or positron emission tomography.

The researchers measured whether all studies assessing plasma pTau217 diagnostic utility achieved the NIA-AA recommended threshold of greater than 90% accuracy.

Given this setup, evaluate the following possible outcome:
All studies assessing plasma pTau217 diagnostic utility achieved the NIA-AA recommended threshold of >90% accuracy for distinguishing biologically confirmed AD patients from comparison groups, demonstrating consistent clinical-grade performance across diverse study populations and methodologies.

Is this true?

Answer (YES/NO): YES